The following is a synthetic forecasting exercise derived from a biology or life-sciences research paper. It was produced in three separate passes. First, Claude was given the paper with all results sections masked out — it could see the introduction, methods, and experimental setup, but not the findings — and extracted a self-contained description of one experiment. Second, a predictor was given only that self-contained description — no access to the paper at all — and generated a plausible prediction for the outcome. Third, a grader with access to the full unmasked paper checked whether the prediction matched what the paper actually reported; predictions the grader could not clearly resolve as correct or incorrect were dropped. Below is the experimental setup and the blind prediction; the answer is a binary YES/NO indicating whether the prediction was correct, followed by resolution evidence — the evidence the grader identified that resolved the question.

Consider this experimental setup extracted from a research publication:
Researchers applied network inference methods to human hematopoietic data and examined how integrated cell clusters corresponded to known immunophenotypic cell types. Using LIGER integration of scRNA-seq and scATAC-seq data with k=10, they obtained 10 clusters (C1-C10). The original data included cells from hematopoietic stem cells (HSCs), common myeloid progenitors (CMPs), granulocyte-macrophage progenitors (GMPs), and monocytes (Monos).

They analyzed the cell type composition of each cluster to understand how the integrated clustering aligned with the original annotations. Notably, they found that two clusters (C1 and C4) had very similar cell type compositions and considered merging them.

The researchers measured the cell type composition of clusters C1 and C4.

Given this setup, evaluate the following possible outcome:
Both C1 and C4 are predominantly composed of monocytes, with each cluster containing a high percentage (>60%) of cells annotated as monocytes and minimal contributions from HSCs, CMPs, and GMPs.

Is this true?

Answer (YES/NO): NO